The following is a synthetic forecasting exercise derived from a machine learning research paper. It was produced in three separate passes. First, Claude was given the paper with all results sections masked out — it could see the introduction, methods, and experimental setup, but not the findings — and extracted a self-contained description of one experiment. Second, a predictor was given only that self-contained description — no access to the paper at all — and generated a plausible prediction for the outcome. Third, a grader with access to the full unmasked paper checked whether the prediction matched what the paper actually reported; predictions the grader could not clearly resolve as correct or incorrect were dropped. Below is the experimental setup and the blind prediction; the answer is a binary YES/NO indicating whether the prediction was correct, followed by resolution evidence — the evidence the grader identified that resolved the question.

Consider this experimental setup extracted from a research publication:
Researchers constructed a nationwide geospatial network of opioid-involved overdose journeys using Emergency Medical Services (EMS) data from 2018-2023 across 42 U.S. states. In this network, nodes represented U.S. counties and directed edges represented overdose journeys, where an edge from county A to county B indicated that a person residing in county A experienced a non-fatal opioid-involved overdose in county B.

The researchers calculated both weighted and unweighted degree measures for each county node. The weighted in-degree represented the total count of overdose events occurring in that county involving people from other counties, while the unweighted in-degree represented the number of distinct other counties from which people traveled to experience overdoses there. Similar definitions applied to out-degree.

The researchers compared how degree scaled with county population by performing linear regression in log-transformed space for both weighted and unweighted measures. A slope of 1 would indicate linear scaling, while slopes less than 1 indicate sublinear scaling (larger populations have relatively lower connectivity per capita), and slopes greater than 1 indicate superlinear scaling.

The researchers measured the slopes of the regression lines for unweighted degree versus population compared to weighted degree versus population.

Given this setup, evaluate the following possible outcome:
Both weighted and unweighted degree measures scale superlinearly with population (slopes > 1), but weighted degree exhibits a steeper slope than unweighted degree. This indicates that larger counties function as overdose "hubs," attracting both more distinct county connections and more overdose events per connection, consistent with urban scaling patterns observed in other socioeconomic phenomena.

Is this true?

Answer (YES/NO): NO